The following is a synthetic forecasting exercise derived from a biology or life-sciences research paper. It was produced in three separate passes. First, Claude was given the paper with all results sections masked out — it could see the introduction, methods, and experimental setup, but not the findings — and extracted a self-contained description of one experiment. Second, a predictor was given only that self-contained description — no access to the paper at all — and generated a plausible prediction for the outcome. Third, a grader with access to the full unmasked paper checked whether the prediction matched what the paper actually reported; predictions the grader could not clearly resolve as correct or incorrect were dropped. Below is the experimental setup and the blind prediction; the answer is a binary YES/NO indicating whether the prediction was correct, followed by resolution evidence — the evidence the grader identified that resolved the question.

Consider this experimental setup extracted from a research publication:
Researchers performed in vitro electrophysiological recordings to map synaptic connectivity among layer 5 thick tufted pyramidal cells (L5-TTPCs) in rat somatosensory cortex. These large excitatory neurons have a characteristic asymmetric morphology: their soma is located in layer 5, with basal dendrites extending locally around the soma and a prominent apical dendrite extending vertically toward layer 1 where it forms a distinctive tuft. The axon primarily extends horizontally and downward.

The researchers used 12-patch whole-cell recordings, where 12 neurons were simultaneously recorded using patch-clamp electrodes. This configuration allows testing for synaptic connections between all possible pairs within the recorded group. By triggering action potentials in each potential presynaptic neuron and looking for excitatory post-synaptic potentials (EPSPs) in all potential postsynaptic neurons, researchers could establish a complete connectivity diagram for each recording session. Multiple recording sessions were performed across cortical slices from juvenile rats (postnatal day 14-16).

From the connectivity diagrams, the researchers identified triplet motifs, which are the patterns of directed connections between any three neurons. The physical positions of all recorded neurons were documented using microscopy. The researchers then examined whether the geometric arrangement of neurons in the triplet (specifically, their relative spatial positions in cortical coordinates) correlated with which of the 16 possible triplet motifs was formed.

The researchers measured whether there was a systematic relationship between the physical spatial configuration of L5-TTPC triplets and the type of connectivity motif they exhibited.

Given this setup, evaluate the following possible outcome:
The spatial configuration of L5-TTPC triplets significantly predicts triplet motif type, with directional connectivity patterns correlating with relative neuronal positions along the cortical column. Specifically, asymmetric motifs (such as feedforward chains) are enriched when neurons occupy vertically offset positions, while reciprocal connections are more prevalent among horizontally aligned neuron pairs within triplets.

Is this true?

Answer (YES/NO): NO